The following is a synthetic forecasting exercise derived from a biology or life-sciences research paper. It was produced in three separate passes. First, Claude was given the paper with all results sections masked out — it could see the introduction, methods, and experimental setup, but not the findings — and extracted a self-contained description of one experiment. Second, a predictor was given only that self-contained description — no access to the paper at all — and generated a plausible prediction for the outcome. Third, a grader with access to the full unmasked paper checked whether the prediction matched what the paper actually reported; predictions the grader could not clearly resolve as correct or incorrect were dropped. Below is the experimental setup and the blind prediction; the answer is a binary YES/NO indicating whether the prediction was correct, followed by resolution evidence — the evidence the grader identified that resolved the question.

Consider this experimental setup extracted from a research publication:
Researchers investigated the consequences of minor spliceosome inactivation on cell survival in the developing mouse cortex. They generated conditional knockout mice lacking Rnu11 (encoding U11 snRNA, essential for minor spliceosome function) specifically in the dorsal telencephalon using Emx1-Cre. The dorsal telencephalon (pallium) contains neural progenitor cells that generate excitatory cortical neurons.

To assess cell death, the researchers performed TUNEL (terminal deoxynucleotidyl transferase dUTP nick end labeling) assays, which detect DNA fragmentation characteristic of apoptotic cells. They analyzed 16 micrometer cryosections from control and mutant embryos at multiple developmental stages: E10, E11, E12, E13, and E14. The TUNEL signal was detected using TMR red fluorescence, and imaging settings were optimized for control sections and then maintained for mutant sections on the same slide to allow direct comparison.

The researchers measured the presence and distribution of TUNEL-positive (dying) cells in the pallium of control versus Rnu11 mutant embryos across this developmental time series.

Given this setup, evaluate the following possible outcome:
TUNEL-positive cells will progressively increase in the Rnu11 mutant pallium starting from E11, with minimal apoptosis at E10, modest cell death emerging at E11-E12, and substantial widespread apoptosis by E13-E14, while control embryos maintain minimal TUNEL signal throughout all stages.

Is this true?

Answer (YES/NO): NO